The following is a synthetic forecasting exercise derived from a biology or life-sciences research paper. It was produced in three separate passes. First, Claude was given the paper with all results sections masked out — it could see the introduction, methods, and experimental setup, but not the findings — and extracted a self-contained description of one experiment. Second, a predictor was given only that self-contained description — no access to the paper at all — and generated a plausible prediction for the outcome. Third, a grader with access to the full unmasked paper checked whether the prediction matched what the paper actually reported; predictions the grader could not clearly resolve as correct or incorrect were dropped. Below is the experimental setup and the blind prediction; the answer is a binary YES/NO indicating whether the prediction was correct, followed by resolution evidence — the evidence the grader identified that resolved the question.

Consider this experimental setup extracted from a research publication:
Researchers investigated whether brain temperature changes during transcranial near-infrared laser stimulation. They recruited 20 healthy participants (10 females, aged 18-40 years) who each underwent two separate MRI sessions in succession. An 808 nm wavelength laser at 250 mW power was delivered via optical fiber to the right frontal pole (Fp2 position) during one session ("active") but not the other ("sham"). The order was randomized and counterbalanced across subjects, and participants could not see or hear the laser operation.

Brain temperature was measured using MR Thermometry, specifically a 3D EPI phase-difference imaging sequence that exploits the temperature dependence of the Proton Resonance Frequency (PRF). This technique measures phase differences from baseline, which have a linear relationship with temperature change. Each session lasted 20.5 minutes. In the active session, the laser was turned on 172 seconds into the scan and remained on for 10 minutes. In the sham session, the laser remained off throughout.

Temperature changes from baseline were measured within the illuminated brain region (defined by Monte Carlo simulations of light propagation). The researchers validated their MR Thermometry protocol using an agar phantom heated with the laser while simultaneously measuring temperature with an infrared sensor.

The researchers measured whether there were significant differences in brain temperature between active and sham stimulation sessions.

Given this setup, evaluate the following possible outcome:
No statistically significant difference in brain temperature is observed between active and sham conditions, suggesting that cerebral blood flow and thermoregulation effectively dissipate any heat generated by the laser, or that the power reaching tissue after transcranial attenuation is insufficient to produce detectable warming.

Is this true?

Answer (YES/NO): YES